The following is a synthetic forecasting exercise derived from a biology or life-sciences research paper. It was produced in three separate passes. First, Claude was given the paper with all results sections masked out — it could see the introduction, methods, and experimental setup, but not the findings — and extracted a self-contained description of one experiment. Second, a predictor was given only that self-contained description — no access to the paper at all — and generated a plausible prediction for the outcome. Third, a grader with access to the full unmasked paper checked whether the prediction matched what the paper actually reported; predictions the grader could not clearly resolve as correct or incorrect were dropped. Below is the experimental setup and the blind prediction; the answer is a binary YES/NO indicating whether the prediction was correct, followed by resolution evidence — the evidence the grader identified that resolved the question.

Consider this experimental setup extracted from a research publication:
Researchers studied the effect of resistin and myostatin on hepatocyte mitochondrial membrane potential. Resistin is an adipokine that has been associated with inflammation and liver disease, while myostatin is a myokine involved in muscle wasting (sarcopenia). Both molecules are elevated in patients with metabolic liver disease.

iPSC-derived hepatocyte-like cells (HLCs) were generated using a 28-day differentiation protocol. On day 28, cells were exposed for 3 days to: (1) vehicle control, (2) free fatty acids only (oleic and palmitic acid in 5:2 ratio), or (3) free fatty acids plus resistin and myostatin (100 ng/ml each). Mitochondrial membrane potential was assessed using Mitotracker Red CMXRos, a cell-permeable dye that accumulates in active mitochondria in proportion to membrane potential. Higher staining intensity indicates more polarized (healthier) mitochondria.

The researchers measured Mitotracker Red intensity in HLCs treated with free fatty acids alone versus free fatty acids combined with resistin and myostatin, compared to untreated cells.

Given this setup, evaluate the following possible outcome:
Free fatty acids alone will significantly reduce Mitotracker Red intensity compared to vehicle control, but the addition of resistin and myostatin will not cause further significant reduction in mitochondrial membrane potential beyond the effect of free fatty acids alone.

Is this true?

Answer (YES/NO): NO